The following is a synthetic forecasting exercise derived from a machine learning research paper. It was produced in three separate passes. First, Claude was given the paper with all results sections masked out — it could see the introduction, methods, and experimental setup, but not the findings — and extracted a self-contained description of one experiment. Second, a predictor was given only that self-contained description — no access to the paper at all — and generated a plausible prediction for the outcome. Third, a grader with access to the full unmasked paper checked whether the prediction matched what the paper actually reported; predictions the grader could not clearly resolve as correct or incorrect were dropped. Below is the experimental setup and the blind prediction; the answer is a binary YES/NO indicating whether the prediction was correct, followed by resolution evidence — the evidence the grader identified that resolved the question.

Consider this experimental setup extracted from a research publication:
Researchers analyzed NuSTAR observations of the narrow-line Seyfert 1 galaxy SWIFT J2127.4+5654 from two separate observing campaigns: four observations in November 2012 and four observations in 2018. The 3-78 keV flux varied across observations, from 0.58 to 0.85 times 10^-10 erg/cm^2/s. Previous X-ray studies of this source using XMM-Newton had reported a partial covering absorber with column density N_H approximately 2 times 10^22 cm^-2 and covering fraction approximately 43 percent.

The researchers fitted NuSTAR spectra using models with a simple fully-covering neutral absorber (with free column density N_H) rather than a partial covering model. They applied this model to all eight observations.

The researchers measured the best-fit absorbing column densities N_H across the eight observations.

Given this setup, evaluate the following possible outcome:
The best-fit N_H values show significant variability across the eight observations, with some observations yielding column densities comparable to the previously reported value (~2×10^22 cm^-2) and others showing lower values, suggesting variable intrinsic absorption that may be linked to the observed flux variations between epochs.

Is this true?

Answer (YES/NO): NO